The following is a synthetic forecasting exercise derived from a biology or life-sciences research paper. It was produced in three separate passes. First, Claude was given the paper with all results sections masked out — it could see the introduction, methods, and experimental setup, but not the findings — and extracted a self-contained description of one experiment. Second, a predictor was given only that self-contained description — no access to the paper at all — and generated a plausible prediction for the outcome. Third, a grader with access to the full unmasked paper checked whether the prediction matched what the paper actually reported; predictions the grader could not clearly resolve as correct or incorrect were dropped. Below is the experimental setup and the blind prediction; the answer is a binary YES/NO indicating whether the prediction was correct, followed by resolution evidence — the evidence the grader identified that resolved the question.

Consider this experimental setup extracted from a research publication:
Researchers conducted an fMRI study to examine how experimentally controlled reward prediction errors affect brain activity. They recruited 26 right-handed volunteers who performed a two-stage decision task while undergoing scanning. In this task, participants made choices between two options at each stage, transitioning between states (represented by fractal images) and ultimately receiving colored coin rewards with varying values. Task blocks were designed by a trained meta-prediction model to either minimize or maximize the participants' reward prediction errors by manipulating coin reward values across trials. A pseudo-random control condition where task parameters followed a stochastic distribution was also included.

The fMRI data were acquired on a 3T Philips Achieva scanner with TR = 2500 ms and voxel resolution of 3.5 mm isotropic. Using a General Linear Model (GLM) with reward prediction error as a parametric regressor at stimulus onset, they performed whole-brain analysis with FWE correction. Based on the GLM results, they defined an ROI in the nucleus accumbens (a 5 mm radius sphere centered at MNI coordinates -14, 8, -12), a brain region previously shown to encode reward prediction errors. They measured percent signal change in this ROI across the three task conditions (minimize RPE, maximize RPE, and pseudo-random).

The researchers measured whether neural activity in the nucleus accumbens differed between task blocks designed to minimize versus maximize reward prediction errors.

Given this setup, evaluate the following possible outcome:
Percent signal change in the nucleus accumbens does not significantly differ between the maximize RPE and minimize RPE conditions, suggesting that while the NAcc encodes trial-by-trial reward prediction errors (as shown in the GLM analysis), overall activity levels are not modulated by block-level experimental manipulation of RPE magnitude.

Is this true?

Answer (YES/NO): NO